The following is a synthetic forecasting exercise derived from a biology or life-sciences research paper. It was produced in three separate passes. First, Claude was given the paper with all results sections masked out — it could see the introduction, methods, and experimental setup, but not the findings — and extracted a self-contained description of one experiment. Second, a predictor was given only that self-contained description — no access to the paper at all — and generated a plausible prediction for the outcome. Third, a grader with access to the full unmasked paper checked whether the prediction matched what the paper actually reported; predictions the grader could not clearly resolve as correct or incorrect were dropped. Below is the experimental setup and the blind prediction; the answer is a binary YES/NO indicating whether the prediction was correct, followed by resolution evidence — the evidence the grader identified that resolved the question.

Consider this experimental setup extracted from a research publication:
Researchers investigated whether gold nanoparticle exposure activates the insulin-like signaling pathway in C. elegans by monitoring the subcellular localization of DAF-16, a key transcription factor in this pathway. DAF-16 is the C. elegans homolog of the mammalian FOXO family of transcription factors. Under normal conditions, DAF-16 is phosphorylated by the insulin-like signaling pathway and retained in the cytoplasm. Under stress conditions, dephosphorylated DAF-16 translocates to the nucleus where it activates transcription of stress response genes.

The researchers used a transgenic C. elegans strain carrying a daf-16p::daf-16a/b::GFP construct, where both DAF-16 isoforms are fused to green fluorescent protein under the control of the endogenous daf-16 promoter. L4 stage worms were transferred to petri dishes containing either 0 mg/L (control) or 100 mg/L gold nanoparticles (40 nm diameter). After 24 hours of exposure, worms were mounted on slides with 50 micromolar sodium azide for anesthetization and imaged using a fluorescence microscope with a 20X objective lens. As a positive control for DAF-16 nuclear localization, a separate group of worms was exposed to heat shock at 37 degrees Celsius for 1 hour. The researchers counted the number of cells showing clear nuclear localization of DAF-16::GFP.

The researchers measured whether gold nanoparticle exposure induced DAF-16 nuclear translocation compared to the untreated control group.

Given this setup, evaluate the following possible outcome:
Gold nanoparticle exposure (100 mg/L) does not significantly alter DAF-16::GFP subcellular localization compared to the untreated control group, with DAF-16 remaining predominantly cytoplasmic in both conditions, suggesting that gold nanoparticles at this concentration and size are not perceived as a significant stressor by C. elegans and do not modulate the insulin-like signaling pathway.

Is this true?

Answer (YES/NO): NO